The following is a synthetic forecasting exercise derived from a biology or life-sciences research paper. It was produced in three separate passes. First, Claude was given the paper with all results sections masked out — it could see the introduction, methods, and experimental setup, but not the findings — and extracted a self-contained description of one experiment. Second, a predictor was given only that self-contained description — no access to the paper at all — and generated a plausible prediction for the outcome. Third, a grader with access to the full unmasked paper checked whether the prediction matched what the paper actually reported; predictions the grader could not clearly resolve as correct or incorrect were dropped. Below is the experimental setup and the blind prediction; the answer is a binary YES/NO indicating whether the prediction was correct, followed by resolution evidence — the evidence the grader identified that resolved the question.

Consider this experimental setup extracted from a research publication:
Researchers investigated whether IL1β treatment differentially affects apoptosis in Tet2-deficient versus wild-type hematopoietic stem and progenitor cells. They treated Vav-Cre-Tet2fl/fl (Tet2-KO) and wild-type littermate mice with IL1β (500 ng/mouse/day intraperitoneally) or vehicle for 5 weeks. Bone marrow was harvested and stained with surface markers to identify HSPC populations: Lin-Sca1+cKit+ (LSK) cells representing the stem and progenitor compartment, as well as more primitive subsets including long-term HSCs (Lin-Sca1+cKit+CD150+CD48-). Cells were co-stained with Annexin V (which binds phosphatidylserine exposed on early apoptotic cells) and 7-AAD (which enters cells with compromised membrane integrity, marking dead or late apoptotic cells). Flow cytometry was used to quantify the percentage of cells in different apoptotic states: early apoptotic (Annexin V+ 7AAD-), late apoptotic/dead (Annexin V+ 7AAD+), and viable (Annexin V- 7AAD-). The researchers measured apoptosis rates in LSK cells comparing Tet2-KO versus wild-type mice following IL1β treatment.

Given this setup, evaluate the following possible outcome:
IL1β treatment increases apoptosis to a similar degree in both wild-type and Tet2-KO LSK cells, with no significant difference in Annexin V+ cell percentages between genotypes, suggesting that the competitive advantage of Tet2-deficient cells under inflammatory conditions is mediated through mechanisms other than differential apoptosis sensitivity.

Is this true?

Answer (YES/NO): NO